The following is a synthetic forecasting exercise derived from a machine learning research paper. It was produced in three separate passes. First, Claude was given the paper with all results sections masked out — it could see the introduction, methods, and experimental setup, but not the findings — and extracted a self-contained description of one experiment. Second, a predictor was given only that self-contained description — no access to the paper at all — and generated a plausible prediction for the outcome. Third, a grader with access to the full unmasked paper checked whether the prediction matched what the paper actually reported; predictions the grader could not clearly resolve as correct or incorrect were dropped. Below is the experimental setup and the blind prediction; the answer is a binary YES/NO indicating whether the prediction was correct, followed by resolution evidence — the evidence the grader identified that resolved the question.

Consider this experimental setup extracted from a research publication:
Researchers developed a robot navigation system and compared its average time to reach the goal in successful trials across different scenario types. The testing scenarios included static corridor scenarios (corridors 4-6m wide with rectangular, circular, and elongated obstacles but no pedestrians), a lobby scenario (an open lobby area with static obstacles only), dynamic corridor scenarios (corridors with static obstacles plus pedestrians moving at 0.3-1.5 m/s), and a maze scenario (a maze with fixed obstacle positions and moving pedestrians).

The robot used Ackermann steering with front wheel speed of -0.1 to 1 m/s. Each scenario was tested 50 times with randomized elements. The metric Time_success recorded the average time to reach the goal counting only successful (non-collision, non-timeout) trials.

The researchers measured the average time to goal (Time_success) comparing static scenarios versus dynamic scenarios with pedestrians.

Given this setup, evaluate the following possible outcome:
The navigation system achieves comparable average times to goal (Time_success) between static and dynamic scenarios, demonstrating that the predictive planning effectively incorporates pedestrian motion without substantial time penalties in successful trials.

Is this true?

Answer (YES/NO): YES